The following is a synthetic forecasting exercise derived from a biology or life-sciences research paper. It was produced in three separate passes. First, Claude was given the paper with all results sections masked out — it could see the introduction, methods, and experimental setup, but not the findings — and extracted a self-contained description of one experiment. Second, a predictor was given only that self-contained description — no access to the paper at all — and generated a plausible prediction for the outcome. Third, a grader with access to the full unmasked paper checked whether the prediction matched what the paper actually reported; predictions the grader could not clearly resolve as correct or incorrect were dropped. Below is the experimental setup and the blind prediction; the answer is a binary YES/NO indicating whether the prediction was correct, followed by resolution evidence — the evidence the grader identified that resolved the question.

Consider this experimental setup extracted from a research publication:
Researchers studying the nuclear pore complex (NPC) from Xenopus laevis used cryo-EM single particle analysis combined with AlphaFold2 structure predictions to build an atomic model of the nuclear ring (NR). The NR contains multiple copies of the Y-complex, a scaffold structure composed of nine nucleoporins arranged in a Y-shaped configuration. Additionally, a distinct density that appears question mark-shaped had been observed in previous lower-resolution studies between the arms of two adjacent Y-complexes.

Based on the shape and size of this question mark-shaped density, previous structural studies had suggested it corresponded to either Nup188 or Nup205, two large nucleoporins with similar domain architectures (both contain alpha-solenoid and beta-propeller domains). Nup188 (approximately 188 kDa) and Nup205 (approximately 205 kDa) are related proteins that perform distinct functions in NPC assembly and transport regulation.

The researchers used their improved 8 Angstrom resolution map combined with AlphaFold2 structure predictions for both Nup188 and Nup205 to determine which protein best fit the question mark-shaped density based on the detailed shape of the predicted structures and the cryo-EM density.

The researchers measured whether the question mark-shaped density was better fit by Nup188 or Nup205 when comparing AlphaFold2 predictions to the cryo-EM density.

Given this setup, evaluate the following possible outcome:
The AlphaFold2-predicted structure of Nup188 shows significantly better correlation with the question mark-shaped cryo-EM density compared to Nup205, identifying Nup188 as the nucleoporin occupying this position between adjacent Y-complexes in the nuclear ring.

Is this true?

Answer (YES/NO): NO